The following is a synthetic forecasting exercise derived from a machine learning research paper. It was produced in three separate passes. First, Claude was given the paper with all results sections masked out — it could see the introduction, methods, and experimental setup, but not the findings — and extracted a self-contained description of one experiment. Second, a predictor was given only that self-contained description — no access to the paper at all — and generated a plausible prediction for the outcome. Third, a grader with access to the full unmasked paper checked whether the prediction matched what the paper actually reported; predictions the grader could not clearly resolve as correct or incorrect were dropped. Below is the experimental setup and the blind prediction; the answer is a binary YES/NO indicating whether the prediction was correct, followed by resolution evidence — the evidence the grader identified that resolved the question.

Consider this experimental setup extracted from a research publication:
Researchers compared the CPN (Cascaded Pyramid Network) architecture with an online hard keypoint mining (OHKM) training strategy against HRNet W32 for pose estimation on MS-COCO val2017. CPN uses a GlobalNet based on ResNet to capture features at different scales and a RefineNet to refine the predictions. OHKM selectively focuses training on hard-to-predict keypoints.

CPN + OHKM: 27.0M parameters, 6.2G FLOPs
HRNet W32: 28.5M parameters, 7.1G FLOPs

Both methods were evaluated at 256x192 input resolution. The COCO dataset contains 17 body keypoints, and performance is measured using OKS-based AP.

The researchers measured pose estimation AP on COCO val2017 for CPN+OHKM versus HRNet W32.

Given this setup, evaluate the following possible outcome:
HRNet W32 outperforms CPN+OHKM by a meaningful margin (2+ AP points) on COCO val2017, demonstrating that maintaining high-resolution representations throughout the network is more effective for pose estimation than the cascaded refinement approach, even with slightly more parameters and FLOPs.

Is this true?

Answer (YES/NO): YES